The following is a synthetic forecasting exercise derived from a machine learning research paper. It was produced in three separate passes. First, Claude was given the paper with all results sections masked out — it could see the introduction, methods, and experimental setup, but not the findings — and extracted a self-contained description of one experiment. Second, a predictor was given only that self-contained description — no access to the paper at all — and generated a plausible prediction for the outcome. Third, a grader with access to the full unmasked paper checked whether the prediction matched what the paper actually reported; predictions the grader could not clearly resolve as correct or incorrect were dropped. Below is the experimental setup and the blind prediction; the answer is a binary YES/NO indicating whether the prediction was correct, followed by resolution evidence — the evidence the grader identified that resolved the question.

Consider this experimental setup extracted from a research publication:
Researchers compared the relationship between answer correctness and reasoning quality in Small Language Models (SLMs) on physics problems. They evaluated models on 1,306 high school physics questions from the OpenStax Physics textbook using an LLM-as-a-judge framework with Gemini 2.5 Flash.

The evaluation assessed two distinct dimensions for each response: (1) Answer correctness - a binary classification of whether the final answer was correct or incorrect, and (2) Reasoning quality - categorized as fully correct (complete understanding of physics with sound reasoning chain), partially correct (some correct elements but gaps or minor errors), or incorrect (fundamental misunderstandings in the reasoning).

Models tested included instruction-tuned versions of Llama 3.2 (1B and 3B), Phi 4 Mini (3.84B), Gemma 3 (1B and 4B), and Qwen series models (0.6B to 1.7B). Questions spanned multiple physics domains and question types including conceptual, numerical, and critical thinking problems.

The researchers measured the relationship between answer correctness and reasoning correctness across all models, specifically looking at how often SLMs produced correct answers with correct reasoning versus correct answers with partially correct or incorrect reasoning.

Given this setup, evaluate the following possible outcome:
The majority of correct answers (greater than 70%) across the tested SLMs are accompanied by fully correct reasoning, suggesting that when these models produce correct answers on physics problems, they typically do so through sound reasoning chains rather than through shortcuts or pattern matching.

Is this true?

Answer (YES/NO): NO